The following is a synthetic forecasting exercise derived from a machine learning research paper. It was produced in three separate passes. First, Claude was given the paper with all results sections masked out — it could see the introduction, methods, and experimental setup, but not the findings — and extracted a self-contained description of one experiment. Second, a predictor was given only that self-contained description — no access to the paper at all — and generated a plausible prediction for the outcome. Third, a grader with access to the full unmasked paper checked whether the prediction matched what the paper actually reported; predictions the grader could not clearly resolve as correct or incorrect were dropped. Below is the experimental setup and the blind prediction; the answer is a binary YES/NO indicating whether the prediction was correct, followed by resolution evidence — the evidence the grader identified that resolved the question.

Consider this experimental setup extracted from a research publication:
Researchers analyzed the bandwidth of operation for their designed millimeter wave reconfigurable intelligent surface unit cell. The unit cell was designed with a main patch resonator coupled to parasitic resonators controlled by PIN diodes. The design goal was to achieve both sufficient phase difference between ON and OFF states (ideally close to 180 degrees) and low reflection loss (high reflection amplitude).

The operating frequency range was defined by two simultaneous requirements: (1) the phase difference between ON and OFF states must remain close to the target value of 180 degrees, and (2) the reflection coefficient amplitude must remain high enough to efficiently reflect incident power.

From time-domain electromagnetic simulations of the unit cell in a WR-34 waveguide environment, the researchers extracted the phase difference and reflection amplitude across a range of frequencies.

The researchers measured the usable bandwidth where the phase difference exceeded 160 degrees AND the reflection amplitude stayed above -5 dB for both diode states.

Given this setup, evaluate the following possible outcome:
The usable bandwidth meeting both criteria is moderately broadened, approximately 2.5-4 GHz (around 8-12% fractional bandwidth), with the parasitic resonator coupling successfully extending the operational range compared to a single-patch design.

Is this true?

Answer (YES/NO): NO